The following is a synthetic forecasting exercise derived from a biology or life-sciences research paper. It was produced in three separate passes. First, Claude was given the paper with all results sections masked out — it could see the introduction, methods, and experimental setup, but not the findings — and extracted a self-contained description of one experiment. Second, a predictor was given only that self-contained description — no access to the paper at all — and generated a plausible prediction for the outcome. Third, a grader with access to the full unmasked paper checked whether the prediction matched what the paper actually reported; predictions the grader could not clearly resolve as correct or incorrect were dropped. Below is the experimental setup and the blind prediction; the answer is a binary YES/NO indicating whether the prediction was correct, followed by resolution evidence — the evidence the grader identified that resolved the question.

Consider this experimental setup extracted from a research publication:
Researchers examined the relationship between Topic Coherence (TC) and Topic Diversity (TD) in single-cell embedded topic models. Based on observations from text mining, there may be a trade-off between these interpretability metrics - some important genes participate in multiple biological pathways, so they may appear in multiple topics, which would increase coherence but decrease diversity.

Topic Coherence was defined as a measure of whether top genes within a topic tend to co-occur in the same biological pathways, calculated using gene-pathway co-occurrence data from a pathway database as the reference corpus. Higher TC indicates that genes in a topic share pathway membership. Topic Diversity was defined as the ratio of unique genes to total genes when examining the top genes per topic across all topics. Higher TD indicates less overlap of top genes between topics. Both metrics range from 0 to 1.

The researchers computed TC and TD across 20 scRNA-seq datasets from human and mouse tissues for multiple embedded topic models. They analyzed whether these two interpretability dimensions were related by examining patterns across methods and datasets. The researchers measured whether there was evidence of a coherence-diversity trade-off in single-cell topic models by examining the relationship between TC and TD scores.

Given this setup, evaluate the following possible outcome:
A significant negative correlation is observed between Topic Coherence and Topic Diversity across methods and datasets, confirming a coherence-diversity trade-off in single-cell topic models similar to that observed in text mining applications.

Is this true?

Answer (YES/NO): YES